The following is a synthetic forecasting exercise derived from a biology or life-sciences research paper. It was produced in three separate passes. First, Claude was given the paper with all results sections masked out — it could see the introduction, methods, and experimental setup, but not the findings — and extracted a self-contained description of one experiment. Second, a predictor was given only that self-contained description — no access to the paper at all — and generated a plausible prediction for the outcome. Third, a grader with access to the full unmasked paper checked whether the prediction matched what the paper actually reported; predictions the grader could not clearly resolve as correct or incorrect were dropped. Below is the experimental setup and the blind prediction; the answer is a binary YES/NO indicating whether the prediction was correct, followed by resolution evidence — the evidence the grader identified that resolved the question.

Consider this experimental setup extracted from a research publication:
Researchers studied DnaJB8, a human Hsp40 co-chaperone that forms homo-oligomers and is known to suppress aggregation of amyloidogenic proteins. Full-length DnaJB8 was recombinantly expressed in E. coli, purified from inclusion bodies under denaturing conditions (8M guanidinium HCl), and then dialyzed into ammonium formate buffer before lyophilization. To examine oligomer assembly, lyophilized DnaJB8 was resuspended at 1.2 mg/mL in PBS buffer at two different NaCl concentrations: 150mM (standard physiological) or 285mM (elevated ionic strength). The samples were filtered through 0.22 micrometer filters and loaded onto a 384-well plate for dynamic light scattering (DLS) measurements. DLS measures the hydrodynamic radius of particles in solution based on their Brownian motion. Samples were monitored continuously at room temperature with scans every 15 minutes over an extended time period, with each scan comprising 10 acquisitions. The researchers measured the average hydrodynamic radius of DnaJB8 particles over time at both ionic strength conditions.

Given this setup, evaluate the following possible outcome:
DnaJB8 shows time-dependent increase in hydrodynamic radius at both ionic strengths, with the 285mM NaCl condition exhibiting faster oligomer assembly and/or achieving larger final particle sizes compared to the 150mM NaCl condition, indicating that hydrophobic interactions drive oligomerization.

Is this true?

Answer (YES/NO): NO